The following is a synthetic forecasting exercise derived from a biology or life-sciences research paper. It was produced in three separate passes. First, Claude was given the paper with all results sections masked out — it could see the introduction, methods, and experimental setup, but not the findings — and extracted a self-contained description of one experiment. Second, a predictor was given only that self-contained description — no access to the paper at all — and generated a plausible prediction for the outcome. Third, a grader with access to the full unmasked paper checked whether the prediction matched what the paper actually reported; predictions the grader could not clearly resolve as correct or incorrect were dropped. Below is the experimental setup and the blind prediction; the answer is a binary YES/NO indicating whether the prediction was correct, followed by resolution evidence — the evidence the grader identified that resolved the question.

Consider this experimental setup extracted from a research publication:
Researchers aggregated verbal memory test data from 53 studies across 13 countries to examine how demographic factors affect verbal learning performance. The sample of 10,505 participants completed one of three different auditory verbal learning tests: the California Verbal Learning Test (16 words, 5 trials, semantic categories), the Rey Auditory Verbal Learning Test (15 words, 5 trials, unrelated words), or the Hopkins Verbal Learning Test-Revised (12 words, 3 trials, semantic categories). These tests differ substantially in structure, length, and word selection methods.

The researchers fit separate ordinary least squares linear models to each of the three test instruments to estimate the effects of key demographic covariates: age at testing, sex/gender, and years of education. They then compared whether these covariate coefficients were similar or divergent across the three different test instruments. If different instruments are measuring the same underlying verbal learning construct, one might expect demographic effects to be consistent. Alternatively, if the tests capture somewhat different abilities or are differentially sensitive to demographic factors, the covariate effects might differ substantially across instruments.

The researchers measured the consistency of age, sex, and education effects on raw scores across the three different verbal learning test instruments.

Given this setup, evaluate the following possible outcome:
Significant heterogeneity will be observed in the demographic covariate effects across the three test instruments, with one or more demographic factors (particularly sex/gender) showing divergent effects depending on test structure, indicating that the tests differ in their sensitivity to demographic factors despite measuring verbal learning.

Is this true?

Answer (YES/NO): NO